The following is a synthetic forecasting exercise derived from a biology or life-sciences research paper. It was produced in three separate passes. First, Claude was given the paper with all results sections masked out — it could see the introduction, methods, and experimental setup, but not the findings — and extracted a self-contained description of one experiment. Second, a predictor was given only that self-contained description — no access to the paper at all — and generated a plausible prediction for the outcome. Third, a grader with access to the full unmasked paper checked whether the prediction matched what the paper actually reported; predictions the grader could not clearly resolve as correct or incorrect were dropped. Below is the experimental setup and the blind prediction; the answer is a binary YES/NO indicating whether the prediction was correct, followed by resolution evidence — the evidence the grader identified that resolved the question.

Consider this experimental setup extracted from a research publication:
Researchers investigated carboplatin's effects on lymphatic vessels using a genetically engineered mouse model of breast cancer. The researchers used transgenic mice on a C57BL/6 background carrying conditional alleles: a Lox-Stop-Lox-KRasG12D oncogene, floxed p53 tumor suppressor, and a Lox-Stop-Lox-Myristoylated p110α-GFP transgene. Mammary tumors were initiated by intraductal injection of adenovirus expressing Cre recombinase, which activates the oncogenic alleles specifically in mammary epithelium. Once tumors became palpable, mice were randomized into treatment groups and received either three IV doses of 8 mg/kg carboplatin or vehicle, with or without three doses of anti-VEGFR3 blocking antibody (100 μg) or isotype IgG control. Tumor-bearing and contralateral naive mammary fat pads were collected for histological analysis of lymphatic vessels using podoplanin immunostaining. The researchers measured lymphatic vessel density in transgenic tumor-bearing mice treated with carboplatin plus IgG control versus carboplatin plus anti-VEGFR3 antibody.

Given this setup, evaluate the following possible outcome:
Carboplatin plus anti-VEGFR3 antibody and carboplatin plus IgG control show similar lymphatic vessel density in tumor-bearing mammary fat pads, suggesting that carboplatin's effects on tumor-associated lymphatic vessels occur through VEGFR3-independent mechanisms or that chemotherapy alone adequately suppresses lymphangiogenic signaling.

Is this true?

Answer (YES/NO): NO